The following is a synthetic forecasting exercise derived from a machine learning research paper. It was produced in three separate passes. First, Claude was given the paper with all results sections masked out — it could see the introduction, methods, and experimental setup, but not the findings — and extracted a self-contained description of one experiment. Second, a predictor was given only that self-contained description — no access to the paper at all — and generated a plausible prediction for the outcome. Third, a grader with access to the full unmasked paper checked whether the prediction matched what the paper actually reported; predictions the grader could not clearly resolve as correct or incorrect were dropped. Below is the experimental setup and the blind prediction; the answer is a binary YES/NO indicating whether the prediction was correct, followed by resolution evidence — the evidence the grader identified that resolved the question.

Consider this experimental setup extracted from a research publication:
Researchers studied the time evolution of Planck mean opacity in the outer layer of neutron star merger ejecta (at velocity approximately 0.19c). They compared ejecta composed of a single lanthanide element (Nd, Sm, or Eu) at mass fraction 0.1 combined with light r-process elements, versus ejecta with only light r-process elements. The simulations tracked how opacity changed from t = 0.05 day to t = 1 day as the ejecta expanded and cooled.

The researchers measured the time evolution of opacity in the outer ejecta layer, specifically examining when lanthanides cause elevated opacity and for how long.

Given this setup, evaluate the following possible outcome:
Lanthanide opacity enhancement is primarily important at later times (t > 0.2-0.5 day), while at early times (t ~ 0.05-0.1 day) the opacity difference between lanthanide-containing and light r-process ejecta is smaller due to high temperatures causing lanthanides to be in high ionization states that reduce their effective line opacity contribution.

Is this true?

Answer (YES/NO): NO